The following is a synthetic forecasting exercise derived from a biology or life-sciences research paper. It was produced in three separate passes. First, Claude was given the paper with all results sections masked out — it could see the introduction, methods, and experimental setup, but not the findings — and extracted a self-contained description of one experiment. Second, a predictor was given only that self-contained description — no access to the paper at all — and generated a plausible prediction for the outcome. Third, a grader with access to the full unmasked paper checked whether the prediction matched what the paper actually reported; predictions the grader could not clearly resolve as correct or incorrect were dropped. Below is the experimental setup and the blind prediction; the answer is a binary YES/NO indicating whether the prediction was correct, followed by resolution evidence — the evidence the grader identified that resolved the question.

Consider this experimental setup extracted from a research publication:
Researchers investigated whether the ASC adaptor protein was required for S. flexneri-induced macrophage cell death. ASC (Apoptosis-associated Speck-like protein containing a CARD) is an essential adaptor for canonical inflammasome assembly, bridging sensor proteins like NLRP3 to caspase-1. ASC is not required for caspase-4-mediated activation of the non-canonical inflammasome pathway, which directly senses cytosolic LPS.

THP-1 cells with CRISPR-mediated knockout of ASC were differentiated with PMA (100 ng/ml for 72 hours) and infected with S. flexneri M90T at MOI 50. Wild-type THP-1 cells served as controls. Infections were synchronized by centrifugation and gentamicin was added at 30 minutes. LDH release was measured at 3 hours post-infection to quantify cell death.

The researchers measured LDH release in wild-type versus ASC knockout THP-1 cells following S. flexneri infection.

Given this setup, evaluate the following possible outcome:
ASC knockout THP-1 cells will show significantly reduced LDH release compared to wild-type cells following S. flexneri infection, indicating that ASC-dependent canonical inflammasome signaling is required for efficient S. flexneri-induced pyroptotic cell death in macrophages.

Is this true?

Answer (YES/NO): YES